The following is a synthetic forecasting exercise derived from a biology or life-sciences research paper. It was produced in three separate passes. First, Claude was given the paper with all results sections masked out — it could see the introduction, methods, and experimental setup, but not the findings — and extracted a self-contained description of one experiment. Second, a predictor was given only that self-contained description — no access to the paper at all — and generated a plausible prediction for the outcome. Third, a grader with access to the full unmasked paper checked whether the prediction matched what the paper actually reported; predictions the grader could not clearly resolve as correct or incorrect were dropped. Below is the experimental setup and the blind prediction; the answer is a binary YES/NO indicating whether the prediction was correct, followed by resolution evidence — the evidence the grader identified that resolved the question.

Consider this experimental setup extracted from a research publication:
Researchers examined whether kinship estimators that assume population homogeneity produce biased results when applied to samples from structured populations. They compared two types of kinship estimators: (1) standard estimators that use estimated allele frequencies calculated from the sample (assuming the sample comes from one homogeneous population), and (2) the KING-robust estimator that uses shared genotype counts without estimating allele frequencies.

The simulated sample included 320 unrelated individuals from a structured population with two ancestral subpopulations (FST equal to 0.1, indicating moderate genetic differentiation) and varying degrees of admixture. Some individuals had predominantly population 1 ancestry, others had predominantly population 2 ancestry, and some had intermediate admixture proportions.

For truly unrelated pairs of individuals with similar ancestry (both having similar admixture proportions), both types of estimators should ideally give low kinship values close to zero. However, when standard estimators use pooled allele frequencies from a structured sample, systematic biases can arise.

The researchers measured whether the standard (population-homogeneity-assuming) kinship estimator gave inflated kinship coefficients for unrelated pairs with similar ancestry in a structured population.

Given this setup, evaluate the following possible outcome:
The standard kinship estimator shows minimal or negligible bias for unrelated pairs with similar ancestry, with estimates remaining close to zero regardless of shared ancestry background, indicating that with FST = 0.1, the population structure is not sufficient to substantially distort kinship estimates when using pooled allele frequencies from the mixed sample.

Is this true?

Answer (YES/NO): NO